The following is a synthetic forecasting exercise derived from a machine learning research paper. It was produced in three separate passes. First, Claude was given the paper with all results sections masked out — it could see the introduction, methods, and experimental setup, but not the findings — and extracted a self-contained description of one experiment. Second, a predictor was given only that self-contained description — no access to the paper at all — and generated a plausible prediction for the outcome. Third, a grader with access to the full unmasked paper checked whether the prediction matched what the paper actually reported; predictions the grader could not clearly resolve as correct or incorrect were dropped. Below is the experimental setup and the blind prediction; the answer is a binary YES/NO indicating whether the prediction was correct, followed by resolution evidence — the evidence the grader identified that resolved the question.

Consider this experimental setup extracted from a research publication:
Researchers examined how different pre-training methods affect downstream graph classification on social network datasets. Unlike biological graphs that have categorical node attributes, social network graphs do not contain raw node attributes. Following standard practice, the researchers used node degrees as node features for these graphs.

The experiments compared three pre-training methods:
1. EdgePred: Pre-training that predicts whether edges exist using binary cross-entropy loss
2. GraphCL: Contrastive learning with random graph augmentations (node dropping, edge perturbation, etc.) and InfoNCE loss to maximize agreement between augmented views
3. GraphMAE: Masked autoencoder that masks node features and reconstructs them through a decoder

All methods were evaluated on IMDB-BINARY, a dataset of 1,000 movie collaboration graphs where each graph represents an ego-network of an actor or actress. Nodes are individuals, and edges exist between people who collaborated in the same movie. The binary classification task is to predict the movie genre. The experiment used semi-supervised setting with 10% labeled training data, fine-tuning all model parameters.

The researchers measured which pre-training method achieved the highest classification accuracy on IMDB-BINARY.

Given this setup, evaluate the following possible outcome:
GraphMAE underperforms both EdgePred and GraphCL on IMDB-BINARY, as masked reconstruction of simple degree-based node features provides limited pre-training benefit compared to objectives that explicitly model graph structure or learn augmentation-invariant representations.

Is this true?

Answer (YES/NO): NO